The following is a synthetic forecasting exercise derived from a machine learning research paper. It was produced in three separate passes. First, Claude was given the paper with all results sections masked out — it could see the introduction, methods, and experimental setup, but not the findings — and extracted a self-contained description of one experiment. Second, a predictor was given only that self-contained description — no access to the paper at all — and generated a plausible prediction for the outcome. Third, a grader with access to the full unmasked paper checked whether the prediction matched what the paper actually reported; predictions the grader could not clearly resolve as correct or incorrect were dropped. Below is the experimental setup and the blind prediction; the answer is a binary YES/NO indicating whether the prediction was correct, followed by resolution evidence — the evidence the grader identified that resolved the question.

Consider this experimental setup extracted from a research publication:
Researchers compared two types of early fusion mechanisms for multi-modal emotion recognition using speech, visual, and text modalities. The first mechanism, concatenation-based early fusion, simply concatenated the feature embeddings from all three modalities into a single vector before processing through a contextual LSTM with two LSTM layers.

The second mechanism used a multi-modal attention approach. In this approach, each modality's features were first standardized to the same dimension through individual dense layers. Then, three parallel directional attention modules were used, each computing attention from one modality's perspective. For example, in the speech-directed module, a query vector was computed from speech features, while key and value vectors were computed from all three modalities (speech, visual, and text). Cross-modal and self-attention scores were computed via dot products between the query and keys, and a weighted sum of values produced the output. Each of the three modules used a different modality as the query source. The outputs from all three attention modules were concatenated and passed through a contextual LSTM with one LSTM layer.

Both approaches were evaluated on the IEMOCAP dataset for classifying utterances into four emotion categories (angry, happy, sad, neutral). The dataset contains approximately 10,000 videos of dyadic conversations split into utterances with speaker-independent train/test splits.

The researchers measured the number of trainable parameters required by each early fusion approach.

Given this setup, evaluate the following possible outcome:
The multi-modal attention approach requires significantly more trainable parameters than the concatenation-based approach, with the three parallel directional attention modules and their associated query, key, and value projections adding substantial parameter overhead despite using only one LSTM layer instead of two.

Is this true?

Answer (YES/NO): NO